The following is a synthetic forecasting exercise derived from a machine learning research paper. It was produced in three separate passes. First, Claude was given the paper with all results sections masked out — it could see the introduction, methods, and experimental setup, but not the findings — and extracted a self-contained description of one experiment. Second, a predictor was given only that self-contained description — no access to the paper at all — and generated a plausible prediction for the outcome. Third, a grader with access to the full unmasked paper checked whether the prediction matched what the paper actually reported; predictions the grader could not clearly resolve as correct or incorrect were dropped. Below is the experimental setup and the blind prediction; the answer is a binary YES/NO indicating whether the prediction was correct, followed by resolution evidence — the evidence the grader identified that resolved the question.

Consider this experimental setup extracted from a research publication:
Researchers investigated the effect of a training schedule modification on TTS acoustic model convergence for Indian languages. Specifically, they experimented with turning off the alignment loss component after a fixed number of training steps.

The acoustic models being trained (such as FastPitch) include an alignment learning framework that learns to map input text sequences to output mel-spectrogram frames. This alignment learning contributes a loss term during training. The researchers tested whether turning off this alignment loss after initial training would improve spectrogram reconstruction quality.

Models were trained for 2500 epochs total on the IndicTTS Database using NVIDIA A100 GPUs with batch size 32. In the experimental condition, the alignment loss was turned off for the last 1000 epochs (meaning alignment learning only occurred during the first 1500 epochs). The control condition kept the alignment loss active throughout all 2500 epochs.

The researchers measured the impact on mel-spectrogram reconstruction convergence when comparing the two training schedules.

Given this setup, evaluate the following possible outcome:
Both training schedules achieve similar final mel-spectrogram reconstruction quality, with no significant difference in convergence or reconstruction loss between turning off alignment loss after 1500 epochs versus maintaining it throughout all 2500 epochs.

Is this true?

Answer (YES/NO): NO